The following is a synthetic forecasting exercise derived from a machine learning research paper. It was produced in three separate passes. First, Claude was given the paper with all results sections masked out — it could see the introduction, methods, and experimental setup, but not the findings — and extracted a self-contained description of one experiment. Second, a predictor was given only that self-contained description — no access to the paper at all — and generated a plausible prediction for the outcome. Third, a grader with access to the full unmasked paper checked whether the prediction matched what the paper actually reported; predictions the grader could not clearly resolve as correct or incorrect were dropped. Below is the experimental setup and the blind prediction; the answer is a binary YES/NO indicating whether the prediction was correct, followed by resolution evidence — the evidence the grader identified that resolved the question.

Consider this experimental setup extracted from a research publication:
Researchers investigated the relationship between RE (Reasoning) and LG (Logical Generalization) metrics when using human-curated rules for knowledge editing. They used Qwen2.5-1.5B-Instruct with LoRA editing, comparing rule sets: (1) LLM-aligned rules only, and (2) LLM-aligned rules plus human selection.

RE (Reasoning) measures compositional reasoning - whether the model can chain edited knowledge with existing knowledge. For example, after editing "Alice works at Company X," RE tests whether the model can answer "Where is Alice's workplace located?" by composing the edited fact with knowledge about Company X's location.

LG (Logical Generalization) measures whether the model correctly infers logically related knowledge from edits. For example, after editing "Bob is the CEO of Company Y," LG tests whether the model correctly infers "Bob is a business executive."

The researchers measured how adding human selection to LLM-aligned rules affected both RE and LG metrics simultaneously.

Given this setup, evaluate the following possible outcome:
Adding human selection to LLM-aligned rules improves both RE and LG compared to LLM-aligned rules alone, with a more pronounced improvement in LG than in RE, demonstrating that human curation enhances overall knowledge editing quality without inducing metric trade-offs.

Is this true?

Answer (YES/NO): NO